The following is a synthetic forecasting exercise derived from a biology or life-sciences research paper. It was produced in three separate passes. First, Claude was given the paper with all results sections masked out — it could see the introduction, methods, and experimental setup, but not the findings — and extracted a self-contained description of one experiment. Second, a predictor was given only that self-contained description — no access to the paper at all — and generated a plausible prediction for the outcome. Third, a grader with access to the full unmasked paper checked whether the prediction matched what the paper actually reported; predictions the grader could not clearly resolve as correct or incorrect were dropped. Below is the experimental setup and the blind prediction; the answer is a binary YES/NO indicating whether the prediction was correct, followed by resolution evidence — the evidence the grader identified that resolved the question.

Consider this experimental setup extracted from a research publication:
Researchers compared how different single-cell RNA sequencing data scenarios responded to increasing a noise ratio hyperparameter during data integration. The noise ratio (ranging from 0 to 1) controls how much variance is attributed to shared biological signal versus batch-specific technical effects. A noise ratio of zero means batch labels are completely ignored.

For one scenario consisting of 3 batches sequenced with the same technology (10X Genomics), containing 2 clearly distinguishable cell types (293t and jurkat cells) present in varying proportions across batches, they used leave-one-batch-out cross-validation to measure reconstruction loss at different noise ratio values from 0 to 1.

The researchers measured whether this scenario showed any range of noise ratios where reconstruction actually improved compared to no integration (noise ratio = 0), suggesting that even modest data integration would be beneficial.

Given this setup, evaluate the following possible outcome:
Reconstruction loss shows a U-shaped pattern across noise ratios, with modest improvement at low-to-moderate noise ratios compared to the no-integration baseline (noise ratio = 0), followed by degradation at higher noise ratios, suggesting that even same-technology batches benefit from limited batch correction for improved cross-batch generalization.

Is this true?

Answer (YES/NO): NO